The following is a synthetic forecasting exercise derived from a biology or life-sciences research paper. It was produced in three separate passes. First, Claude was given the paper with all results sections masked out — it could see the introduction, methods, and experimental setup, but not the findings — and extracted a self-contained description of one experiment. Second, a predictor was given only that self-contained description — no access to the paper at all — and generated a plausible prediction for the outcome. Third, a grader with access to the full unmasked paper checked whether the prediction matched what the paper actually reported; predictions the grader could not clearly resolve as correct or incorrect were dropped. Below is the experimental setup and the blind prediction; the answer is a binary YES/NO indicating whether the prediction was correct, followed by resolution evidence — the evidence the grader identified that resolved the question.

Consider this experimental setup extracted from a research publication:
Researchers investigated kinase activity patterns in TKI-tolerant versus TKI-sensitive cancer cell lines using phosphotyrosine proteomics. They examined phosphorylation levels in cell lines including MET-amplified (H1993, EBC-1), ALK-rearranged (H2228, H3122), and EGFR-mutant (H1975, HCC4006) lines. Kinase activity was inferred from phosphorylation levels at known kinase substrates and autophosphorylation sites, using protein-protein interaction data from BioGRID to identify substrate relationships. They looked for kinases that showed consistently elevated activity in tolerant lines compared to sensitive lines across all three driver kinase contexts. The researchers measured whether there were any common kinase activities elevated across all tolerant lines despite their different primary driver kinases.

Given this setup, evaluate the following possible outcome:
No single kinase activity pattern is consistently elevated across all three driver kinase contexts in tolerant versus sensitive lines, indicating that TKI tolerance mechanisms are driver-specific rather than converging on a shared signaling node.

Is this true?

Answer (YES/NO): NO